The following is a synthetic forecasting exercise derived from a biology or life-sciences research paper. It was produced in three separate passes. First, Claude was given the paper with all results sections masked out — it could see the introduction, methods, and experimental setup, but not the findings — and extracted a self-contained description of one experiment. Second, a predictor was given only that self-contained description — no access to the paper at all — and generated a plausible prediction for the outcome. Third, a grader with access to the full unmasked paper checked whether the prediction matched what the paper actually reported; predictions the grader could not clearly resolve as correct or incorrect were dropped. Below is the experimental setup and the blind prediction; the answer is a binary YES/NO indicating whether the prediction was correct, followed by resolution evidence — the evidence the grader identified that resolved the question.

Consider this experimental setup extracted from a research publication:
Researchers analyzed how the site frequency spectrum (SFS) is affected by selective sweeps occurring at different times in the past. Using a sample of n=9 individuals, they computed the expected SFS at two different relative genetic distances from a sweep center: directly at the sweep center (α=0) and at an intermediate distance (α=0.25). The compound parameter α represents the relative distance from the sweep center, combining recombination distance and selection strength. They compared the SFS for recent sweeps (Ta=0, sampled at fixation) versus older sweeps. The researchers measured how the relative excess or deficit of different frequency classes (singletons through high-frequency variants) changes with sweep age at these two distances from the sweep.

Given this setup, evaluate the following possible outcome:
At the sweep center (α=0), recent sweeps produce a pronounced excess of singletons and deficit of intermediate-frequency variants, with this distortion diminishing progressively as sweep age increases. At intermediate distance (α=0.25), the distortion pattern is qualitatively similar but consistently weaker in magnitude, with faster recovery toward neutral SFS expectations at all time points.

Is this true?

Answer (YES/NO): NO